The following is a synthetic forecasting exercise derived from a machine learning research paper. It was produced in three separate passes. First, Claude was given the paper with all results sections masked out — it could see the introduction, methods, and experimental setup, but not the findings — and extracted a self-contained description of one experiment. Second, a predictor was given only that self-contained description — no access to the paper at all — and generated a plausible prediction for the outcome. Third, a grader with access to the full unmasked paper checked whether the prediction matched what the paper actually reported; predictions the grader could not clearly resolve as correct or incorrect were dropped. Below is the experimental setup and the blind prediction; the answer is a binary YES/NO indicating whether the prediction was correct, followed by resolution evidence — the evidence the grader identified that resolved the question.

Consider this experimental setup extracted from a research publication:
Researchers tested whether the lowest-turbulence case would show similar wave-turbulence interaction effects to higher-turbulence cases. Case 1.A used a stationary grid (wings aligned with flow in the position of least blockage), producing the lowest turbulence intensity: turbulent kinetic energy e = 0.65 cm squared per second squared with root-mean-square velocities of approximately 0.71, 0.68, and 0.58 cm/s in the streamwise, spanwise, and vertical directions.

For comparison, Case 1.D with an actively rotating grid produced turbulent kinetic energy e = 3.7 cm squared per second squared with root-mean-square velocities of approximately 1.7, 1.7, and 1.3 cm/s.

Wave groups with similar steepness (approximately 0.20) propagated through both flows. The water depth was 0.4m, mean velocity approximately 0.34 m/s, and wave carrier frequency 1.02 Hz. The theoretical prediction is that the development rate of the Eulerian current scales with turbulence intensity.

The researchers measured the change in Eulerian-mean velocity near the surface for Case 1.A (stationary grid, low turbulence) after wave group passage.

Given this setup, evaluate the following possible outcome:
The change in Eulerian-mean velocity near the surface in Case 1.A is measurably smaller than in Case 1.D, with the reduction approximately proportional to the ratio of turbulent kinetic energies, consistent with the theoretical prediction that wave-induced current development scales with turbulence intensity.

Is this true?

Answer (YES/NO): YES